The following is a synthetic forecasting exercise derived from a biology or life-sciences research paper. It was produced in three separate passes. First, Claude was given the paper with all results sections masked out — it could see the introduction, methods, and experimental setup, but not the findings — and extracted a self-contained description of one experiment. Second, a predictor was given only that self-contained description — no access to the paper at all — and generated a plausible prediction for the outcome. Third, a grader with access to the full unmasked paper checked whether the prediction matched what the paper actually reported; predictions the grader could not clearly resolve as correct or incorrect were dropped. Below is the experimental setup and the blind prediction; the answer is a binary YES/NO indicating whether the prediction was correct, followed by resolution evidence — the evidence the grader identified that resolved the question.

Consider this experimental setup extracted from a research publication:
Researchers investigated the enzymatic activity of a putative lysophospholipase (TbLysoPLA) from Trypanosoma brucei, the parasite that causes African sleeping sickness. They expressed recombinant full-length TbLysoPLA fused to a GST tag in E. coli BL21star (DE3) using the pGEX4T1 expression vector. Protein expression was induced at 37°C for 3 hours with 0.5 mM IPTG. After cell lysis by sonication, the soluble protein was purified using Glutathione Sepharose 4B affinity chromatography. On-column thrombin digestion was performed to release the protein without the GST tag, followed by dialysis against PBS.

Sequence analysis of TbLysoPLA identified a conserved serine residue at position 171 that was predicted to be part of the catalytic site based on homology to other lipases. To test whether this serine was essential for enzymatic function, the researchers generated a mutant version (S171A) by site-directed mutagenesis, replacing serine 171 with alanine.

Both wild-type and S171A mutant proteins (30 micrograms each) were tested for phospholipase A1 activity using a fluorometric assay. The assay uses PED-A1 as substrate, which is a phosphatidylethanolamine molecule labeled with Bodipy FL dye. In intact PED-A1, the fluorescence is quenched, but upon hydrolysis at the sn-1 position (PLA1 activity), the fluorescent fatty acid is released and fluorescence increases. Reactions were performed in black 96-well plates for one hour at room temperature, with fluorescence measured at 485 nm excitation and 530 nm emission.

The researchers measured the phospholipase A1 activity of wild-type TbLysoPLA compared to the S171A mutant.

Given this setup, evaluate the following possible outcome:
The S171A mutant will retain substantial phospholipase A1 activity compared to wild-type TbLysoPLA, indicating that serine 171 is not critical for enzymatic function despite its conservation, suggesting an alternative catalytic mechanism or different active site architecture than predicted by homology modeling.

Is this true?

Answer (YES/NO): NO